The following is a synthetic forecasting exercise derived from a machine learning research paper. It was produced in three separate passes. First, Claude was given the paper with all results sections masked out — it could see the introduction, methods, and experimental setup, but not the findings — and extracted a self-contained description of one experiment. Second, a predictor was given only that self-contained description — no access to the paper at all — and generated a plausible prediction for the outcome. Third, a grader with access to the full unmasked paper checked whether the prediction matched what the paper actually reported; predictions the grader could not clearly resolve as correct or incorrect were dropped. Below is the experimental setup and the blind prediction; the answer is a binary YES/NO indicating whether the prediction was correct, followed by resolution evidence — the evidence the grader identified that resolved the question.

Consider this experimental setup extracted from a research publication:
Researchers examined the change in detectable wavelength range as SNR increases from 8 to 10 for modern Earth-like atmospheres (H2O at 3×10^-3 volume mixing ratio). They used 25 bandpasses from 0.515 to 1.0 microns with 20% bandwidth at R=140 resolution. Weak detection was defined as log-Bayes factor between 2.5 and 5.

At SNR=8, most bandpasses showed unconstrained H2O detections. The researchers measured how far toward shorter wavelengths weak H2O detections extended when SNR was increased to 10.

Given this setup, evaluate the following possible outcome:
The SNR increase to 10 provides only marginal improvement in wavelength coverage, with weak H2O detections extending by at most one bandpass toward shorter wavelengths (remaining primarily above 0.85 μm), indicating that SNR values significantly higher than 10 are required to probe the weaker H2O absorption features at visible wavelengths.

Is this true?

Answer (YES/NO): NO